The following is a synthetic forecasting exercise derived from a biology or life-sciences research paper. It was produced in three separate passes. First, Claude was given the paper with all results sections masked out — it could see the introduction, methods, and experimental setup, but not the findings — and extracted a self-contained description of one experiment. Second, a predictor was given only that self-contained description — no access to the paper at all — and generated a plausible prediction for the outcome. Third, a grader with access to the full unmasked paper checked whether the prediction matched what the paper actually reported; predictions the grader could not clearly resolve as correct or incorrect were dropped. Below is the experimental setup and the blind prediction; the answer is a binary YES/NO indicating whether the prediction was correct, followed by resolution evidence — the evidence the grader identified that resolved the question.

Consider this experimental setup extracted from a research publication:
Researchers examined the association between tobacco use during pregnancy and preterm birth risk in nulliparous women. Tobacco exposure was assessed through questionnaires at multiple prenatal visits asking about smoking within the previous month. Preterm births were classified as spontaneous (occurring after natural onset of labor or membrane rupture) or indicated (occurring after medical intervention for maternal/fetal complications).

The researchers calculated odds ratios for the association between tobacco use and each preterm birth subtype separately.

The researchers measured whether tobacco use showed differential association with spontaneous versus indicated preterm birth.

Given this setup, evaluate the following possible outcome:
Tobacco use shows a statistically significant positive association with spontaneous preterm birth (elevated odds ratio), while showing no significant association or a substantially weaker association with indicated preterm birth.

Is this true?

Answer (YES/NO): YES